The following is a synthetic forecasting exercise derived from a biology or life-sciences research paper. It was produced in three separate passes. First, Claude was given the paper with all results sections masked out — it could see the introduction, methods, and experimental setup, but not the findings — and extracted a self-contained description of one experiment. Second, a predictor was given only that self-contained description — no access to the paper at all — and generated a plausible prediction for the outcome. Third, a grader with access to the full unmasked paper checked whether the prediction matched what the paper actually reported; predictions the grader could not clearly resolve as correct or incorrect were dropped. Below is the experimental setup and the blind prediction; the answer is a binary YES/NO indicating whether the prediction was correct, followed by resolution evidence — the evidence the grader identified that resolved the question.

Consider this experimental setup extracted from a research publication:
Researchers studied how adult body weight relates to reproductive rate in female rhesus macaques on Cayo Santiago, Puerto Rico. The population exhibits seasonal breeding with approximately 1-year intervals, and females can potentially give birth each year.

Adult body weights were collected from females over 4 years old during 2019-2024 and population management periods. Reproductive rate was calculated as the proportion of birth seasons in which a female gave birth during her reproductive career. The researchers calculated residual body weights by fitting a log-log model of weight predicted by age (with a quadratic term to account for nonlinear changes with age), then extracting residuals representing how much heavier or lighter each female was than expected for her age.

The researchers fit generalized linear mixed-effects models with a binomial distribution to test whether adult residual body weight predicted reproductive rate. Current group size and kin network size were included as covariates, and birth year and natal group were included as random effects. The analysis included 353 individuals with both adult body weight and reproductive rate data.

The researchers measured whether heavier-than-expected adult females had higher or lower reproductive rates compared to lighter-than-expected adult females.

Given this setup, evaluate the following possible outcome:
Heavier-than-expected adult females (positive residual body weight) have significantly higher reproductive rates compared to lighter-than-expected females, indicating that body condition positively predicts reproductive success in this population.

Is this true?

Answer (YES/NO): YES